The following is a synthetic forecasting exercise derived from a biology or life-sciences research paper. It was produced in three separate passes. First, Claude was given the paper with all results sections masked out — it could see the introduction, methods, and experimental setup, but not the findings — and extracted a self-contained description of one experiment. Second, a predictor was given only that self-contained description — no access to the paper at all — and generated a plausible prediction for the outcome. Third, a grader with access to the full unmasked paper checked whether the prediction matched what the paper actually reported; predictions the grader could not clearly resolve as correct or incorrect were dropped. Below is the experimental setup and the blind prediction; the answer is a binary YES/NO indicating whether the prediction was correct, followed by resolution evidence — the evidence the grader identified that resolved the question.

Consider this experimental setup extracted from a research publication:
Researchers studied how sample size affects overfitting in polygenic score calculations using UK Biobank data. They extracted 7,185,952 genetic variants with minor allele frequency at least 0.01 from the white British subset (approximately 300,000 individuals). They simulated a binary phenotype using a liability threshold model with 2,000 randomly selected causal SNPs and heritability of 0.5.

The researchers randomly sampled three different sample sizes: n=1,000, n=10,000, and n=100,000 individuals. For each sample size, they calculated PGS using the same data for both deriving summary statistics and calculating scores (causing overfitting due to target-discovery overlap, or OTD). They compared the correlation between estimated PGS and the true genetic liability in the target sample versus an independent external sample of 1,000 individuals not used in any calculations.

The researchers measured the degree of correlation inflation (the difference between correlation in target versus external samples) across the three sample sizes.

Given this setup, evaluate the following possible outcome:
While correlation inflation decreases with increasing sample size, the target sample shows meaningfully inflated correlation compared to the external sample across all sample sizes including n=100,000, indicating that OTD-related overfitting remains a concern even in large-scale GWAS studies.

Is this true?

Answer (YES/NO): NO